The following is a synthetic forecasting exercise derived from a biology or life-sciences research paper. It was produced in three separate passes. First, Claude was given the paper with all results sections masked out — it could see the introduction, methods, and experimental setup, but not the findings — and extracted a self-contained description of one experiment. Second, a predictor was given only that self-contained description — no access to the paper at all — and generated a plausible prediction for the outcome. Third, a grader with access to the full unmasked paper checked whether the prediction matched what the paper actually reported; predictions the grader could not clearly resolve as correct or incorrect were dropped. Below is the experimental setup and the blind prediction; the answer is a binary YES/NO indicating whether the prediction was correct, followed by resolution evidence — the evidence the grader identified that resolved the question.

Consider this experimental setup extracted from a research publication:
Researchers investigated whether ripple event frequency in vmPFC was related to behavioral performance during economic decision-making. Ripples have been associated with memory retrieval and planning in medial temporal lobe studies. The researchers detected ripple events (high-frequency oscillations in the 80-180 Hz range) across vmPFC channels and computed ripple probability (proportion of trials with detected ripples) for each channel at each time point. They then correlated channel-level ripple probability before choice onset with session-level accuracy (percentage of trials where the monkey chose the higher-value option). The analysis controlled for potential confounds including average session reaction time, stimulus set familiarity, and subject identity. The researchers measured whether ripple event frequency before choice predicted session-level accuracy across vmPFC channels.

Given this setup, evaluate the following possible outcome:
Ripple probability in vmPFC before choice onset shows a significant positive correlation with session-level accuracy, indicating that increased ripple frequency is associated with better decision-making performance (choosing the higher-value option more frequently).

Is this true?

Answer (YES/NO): YES